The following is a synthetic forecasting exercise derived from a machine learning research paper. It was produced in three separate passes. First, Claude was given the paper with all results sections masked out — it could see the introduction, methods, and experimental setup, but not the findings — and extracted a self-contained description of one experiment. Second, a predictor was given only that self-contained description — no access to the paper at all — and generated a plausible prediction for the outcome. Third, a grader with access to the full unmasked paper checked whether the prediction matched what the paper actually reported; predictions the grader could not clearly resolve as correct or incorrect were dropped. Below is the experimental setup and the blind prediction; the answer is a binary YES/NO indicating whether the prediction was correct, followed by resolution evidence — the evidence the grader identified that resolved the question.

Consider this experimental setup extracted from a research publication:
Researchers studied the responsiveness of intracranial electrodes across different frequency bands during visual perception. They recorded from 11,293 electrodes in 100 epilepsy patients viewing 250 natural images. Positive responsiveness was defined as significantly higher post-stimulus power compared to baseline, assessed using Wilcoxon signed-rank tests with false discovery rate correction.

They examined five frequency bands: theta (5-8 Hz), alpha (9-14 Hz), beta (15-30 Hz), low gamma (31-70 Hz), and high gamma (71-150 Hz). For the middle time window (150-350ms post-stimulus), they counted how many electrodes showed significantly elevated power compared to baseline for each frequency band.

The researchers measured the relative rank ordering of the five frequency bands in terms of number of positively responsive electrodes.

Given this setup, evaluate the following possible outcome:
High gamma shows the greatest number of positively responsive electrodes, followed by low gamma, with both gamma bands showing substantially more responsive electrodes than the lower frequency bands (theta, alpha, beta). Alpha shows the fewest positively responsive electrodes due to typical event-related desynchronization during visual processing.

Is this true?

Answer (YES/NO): NO